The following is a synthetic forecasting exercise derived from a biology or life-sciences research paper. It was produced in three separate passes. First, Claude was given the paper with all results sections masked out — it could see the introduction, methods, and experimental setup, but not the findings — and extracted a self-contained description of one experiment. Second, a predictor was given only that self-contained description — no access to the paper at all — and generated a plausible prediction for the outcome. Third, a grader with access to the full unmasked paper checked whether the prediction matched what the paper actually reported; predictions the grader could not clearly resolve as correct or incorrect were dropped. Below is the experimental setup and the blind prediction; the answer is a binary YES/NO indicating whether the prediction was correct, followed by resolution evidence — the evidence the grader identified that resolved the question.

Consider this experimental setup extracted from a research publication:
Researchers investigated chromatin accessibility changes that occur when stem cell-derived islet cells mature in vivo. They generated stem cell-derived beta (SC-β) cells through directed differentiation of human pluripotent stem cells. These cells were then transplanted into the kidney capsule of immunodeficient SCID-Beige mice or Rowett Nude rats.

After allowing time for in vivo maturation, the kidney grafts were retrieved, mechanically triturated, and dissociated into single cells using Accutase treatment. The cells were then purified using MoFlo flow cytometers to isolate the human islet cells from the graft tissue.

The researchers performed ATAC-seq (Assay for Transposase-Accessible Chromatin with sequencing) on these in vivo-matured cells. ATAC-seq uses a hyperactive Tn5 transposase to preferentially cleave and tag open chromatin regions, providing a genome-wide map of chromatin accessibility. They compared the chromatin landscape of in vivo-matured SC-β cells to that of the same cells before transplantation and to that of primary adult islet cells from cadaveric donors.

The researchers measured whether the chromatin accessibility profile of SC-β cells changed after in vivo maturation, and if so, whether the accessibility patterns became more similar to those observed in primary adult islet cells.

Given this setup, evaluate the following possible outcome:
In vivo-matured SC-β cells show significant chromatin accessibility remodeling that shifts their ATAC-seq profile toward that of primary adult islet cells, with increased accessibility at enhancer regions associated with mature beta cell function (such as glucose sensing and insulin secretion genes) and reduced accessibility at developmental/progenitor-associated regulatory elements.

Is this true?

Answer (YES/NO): NO